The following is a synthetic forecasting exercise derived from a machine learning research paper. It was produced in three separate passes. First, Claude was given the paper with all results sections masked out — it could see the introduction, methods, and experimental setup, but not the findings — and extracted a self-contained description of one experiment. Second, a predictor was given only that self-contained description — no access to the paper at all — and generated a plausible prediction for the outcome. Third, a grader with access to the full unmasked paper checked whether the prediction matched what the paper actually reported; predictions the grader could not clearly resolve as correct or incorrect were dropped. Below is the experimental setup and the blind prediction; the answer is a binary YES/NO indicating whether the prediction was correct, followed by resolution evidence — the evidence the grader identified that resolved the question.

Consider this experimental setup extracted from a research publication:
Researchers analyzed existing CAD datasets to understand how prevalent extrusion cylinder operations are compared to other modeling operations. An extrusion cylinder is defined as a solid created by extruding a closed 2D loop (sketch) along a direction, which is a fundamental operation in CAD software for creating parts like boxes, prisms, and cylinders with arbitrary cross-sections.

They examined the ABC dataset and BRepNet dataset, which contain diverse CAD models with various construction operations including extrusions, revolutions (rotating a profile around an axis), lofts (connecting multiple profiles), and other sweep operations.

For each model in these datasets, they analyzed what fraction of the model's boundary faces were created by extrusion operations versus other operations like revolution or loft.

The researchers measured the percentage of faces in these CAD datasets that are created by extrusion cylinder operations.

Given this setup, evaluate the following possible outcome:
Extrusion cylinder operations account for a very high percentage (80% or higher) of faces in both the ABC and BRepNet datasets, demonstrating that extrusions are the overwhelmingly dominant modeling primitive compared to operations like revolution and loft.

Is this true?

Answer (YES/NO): NO